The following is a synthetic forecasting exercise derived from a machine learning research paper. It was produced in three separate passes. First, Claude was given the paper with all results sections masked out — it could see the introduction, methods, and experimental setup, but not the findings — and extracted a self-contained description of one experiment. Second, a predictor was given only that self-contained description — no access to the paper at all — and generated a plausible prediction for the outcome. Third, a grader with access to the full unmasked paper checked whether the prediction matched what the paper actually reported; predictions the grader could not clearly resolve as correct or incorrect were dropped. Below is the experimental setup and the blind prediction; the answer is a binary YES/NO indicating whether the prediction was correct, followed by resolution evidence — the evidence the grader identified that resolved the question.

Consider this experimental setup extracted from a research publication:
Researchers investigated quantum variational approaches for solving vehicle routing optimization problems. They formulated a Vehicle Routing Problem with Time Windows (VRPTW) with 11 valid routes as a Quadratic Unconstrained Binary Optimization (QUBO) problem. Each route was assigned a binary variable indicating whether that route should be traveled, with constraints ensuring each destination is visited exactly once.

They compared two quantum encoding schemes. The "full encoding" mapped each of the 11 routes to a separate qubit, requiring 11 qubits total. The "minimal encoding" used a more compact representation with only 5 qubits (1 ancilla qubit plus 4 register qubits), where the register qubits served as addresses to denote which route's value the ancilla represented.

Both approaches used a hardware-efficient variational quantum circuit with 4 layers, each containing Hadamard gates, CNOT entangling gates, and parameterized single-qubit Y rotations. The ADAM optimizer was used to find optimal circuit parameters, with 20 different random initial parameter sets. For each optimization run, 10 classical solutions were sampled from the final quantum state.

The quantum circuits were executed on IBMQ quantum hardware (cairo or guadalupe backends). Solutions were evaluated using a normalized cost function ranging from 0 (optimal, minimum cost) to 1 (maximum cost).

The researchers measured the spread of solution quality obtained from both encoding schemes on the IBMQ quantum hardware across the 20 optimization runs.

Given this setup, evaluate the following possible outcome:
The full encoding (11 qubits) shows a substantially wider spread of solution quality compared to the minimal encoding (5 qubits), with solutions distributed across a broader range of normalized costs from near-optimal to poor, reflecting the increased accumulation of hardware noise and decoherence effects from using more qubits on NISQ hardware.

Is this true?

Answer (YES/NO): NO